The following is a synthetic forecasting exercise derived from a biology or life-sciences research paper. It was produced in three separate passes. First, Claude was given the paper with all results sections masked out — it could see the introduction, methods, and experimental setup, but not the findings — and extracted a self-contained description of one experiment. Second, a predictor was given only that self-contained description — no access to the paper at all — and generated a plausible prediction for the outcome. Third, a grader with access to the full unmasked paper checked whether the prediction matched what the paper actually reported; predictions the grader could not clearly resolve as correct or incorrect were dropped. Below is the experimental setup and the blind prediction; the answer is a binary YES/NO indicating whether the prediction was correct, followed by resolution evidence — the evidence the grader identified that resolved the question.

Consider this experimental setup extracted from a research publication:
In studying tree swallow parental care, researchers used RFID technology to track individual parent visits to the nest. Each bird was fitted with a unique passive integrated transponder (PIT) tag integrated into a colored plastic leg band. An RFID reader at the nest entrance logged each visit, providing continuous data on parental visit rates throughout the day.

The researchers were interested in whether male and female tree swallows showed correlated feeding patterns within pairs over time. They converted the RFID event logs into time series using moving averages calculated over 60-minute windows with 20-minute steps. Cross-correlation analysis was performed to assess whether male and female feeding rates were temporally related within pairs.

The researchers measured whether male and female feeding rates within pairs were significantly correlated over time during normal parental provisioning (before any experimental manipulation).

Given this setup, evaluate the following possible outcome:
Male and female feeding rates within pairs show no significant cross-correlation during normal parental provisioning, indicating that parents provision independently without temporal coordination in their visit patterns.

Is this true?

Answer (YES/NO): NO